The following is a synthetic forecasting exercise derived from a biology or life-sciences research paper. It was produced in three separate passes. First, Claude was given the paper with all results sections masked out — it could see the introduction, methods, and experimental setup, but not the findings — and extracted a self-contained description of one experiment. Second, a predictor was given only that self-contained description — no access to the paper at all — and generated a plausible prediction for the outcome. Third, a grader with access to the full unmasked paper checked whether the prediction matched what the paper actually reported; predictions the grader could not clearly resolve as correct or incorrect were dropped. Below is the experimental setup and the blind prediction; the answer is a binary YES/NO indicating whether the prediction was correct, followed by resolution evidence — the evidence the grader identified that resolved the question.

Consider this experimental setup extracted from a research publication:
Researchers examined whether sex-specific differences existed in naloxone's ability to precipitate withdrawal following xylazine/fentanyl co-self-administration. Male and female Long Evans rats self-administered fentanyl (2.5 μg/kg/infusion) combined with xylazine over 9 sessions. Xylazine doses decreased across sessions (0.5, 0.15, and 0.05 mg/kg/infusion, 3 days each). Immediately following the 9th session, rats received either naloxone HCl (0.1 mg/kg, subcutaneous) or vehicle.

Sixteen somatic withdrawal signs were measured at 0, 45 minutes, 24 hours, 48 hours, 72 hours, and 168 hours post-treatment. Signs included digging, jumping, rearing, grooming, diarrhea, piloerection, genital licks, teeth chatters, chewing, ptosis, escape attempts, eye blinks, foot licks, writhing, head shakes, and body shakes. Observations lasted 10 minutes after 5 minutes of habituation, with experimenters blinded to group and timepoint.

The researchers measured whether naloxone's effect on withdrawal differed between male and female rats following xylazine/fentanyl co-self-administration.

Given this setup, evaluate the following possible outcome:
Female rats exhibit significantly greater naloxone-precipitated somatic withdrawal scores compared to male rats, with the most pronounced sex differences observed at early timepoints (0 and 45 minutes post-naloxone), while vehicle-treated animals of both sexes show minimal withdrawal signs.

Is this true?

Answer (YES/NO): NO